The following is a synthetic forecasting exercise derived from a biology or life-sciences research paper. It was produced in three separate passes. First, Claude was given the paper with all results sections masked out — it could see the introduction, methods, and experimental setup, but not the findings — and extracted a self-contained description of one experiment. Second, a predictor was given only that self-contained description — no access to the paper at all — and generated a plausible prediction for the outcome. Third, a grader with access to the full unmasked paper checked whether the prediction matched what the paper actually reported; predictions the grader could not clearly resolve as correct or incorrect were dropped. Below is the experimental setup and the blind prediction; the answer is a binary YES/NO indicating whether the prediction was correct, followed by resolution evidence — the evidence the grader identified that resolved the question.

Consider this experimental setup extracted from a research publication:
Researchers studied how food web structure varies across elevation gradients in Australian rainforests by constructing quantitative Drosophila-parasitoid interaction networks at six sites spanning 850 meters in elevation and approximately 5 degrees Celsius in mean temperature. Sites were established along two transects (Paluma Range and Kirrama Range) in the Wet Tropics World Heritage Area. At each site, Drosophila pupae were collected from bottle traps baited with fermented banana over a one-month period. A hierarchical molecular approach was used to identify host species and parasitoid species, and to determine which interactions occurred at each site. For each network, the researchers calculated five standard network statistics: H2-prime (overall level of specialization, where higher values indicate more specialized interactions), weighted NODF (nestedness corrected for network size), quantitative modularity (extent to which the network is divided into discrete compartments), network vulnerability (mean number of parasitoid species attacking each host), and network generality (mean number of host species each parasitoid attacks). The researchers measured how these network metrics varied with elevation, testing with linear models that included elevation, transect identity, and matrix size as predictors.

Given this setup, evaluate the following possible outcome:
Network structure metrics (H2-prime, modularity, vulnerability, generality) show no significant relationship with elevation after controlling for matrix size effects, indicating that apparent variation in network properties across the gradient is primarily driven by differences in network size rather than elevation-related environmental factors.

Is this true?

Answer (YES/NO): NO